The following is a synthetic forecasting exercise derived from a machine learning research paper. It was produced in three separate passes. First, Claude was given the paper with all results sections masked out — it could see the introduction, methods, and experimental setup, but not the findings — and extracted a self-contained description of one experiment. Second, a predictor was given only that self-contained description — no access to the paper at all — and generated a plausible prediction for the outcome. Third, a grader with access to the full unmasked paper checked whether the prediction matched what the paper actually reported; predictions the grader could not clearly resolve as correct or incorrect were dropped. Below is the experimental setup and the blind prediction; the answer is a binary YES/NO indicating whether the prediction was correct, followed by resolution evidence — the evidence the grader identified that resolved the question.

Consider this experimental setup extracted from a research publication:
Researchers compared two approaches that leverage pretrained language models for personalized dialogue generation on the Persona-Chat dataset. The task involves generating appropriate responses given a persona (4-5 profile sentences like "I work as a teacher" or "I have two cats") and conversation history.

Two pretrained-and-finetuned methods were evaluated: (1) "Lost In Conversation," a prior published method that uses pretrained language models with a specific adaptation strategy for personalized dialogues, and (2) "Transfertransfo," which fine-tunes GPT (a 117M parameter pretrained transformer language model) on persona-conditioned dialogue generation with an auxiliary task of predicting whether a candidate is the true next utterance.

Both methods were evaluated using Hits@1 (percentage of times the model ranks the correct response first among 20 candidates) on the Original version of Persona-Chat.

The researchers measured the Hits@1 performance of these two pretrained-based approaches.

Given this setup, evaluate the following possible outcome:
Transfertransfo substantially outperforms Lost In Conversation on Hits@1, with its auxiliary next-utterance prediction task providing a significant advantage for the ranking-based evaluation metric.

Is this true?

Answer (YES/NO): YES